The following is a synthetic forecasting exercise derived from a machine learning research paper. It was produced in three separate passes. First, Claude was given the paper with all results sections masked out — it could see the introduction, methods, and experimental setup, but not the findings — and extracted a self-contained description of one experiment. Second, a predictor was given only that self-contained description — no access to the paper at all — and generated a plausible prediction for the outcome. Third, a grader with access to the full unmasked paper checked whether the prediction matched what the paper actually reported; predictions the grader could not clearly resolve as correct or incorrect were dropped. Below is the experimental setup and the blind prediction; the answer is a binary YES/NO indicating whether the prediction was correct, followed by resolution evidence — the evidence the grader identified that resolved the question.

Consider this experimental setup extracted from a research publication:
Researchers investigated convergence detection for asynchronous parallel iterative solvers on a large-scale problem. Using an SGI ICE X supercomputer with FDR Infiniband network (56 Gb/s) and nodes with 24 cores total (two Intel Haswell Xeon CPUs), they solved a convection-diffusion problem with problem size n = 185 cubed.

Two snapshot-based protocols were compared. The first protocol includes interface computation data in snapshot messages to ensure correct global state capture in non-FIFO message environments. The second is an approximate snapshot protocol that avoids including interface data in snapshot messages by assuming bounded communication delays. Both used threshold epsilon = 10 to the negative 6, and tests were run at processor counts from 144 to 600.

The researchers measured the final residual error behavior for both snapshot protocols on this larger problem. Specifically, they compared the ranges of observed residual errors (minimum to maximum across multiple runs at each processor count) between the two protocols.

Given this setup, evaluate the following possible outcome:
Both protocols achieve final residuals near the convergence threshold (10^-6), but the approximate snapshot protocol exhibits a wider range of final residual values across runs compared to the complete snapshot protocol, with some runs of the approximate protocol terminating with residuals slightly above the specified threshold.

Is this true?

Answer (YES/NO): NO